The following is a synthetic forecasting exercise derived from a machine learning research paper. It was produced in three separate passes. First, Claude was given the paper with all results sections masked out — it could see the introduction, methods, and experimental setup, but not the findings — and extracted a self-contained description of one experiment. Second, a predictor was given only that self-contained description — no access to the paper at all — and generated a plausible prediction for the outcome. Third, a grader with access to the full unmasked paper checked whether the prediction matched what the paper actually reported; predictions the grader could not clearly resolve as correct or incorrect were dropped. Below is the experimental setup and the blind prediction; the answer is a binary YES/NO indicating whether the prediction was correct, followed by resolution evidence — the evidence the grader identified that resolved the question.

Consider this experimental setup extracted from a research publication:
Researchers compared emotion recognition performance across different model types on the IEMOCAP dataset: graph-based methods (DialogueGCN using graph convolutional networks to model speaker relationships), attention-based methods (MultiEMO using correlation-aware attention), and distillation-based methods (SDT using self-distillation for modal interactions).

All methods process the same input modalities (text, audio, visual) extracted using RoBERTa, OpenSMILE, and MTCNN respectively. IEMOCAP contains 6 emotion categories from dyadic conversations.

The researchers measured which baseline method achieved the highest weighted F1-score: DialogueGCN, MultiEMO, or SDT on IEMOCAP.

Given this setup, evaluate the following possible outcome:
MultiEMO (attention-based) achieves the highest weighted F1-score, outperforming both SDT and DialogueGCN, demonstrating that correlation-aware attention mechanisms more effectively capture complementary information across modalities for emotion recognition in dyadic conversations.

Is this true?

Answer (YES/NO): NO